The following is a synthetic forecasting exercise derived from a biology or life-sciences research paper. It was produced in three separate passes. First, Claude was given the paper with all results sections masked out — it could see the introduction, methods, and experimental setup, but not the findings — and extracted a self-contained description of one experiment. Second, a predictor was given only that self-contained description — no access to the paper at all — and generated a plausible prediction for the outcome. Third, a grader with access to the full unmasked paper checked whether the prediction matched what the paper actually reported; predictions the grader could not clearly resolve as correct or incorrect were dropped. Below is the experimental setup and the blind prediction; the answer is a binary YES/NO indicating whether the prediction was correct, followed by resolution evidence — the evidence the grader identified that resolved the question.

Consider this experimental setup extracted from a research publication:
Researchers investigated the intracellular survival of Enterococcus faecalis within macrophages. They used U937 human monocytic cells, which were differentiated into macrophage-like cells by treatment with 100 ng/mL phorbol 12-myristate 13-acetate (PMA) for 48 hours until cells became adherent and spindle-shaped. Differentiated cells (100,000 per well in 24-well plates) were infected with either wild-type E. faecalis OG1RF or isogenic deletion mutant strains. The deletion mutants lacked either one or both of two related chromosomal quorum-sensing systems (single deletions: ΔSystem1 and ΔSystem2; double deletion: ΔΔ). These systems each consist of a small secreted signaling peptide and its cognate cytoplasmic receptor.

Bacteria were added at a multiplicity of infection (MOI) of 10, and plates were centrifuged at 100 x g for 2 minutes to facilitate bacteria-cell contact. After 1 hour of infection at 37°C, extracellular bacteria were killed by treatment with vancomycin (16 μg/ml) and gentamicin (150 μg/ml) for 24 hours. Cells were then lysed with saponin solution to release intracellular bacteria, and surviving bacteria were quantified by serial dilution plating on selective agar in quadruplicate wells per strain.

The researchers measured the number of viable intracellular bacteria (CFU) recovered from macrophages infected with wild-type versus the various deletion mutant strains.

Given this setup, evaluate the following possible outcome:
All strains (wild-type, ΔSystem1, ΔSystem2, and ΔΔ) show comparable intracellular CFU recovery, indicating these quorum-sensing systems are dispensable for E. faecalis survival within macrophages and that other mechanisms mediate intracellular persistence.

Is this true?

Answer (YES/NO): NO